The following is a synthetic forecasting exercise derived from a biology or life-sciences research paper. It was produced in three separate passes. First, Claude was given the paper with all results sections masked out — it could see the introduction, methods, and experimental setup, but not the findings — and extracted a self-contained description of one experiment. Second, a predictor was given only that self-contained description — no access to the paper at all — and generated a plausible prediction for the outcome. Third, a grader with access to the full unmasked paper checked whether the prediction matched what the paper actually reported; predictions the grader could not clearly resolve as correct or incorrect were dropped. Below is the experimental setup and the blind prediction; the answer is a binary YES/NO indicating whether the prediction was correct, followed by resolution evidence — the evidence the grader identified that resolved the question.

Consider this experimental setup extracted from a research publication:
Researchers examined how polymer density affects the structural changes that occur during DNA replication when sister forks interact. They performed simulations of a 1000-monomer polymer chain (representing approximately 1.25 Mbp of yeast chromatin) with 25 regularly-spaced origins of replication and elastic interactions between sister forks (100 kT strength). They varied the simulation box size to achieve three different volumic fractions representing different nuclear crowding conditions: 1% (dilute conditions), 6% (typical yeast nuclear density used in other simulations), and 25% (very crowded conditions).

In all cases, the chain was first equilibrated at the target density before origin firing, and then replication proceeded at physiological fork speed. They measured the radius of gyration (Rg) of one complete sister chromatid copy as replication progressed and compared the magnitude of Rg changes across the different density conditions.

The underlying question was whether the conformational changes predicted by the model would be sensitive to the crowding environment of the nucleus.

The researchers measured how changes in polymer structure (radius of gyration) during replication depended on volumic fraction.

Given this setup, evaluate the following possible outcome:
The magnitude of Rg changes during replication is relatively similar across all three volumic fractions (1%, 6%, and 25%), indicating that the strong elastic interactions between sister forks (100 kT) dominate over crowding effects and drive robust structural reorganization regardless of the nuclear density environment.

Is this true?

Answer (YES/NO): NO